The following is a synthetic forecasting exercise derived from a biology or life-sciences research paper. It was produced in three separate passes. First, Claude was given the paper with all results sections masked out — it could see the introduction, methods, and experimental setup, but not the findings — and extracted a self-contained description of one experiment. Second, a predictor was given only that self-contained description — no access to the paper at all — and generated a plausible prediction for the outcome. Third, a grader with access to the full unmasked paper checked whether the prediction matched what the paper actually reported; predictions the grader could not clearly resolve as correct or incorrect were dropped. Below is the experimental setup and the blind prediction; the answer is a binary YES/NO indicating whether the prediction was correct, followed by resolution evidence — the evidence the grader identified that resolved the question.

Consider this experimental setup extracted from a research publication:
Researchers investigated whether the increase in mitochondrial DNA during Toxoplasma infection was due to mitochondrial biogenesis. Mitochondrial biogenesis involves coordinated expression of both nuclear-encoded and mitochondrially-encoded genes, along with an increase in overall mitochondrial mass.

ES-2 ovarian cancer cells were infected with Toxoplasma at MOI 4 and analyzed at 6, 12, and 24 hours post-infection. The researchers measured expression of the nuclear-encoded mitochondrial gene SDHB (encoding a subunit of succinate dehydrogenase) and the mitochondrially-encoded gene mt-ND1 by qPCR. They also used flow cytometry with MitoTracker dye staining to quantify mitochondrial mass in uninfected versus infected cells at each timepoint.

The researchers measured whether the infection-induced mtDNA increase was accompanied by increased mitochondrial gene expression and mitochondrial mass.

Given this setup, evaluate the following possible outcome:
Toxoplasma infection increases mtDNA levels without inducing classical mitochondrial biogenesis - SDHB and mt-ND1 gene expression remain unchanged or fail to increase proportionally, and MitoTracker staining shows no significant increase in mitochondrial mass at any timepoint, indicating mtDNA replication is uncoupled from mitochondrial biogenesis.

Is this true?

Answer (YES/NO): YES